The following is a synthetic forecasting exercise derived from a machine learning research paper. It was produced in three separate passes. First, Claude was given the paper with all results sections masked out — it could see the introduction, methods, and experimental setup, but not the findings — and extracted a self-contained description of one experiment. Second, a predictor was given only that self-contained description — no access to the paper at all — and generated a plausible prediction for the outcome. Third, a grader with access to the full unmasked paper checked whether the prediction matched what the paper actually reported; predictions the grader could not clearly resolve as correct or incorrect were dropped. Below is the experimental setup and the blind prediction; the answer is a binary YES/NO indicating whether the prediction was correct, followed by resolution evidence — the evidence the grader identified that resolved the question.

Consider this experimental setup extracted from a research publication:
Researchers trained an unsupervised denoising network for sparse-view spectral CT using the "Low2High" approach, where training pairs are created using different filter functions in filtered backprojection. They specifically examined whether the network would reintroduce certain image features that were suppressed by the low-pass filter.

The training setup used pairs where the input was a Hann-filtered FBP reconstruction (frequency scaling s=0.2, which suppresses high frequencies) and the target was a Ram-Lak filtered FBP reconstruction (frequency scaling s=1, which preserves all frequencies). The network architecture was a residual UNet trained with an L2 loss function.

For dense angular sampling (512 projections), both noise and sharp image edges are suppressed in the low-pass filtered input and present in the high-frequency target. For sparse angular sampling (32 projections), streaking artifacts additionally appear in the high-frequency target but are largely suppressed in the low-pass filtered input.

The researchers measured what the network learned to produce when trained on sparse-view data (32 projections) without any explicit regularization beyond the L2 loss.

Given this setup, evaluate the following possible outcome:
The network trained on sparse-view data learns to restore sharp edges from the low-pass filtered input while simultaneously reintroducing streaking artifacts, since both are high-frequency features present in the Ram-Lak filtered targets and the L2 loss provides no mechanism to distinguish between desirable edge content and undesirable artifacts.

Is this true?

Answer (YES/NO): YES